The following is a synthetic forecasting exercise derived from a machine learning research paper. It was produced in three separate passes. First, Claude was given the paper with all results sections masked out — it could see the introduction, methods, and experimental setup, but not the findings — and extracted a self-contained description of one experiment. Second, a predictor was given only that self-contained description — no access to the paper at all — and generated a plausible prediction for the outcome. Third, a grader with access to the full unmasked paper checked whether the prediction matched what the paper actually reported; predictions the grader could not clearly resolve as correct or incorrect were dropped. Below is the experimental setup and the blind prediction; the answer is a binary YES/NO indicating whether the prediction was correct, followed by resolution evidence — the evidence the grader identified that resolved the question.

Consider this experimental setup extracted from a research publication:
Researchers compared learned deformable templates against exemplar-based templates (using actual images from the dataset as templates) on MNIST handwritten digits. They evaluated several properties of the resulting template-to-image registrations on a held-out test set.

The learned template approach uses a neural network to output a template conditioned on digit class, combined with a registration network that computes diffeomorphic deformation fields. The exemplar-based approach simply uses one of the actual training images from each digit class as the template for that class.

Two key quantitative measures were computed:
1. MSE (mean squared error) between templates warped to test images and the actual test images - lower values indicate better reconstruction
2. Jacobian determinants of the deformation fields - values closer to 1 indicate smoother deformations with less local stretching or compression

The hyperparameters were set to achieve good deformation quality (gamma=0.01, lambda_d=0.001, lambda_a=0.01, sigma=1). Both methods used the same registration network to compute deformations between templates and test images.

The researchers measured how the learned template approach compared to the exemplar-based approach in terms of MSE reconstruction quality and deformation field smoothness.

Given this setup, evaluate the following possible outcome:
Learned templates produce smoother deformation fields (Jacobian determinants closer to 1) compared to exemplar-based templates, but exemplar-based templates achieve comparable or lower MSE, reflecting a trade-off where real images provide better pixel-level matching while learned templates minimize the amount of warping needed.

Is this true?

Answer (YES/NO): YES